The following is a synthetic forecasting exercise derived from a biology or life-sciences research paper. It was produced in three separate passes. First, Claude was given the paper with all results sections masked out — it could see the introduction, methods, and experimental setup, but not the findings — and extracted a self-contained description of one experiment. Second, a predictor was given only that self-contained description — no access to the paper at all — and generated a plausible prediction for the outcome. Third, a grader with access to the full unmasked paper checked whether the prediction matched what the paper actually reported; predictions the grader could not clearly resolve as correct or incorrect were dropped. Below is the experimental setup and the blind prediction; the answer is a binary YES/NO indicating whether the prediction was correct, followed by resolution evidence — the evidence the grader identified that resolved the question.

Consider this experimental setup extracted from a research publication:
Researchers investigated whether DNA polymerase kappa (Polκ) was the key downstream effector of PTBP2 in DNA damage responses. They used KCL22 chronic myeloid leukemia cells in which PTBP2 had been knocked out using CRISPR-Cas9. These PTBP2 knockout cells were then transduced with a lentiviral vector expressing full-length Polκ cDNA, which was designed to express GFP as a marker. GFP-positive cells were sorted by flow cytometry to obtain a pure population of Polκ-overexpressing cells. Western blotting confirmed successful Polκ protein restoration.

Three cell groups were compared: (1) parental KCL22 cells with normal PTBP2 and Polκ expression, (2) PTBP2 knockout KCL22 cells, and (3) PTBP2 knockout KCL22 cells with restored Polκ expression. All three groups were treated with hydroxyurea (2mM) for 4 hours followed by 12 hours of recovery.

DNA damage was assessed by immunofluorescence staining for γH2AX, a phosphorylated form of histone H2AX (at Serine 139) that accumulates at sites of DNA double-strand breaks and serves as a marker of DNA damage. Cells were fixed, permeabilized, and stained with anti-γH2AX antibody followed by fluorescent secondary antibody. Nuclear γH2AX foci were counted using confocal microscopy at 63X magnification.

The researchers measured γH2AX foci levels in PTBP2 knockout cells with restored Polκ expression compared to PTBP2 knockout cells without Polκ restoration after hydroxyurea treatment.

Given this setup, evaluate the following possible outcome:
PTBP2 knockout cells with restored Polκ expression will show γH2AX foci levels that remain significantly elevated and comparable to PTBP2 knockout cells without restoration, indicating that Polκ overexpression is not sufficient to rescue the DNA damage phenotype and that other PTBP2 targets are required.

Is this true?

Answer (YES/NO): NO